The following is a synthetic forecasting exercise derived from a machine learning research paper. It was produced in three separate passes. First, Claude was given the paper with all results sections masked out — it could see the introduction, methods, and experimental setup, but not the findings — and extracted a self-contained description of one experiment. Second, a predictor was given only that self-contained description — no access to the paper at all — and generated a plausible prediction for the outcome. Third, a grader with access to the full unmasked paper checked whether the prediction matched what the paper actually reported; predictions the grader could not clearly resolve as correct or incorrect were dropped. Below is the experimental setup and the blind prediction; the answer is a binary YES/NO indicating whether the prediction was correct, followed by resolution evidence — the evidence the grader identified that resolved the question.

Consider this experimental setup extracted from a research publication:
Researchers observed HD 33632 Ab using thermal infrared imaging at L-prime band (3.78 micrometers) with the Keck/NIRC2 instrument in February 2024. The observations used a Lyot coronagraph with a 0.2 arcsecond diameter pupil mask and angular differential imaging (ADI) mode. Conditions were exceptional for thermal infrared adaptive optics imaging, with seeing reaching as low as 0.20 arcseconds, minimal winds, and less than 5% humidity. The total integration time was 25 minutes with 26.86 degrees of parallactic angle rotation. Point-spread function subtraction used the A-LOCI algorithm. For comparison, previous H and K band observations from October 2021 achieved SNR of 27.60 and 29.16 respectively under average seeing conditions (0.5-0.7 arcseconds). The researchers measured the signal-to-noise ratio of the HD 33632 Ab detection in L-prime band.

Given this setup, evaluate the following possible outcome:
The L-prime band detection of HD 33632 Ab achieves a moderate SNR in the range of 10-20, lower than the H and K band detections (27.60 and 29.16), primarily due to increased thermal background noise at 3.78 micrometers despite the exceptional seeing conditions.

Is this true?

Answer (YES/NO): NO